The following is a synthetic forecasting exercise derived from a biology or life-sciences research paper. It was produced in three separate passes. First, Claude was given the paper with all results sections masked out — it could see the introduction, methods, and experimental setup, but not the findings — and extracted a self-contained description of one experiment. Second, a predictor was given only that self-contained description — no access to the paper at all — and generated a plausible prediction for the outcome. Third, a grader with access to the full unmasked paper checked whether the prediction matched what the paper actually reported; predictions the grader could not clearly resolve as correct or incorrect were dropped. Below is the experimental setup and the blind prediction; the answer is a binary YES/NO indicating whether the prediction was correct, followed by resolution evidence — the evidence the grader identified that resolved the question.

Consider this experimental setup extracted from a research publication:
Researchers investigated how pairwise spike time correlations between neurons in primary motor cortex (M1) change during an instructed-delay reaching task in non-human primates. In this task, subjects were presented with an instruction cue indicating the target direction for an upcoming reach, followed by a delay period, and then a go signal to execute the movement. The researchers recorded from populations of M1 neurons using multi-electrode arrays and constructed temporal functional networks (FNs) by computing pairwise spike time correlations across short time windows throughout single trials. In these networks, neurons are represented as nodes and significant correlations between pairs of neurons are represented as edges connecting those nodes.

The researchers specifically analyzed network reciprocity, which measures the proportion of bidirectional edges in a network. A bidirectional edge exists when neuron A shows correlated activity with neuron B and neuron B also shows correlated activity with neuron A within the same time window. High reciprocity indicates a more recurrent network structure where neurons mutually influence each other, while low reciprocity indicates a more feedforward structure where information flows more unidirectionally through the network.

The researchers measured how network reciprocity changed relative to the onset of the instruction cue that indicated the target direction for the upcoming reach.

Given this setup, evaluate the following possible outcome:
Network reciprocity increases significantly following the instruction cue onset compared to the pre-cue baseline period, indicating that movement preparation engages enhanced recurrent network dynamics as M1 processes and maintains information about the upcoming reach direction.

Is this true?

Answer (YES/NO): NO